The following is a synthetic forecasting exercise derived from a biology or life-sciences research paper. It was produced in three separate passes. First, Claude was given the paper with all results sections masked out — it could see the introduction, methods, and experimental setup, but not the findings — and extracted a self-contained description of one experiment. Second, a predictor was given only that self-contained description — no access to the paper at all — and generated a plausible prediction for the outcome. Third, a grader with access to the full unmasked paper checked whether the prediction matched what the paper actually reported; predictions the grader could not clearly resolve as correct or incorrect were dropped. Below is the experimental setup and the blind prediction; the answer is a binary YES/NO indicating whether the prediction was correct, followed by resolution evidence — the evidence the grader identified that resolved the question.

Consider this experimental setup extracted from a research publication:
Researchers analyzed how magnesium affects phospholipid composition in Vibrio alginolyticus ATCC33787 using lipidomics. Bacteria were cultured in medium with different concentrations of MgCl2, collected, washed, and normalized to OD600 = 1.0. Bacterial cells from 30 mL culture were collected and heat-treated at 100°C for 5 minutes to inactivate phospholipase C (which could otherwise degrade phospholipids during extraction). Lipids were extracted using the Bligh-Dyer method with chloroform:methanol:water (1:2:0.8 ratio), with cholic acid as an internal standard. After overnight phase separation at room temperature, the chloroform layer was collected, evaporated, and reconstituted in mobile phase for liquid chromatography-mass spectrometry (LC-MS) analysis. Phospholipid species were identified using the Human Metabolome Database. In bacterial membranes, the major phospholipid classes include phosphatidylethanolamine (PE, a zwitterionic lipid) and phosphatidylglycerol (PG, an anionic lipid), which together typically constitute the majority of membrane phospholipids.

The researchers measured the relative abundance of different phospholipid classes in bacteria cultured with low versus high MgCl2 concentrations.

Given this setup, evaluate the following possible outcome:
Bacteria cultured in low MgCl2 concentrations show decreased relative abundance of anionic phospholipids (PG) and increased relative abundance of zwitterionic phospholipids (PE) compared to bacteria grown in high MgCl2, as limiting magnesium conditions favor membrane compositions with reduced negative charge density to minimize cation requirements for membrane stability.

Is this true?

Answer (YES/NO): YES